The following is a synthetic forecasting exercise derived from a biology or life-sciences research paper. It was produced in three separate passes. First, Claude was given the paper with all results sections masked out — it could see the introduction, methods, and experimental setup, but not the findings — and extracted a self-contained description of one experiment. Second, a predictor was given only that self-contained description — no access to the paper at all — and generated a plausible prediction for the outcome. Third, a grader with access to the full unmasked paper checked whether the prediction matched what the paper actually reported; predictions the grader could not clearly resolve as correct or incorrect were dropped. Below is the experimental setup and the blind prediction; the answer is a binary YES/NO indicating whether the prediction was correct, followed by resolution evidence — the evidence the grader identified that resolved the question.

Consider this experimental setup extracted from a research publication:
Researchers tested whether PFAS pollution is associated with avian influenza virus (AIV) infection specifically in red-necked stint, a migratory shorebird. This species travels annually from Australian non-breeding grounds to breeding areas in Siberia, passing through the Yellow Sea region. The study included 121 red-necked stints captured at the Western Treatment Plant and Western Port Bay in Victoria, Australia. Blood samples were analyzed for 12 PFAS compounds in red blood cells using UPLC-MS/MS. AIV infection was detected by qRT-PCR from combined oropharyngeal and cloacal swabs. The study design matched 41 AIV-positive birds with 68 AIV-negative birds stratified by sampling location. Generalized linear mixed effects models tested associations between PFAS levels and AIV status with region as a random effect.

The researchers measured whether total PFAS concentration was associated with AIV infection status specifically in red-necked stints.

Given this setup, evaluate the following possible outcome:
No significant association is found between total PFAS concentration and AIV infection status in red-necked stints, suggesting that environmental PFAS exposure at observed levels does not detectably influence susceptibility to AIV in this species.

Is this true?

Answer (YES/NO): YES